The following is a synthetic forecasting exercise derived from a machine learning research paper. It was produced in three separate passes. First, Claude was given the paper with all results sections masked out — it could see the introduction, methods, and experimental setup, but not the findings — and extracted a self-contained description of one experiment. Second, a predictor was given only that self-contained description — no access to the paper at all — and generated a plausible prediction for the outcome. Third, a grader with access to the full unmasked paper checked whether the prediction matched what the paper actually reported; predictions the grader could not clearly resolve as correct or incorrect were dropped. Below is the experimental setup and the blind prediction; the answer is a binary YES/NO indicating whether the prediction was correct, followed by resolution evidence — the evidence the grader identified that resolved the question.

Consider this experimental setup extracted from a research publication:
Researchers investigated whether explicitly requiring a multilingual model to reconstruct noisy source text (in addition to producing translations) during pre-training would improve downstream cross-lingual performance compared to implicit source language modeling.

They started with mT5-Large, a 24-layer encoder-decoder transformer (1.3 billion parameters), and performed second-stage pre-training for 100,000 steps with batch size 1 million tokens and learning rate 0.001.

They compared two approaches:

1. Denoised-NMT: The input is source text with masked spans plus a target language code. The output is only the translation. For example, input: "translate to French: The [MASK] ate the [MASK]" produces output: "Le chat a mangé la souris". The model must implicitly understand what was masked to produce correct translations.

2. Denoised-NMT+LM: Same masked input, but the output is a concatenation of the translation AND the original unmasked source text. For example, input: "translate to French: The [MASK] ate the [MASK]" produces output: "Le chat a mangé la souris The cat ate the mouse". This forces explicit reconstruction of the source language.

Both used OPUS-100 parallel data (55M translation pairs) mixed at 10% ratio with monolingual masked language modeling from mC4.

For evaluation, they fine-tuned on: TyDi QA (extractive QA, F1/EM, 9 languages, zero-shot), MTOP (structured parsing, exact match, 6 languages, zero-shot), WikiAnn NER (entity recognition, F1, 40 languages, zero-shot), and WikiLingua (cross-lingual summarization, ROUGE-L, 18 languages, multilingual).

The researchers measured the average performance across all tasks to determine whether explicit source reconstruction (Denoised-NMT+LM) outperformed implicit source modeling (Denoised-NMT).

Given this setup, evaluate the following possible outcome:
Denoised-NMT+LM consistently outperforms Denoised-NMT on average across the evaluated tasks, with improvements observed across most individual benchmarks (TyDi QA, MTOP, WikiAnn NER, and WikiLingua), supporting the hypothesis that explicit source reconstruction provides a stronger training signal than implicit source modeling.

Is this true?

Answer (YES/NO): NO